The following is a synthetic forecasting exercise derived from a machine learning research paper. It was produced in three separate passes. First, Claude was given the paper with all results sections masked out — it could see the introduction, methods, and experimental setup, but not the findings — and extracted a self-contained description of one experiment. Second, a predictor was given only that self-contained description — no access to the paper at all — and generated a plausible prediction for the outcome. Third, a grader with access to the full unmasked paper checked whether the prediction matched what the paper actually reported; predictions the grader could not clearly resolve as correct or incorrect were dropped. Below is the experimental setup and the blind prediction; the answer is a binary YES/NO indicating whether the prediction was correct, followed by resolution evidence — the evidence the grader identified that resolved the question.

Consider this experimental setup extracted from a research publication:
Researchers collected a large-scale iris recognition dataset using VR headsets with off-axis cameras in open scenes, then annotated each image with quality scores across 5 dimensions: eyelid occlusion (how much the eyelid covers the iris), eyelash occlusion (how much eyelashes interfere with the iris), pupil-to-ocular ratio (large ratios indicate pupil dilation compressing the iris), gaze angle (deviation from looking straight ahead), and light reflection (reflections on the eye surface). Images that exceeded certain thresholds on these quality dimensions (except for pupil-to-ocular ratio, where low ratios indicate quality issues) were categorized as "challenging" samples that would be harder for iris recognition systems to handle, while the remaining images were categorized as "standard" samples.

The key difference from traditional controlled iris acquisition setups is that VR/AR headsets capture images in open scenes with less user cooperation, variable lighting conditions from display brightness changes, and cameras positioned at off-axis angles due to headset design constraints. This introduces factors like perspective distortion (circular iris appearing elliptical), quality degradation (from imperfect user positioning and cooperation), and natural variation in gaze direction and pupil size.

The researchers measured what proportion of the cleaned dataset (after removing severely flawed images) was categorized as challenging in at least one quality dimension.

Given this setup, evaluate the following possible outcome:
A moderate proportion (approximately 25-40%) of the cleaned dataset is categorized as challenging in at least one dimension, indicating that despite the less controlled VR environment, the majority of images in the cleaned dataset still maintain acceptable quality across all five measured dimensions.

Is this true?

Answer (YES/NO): NO